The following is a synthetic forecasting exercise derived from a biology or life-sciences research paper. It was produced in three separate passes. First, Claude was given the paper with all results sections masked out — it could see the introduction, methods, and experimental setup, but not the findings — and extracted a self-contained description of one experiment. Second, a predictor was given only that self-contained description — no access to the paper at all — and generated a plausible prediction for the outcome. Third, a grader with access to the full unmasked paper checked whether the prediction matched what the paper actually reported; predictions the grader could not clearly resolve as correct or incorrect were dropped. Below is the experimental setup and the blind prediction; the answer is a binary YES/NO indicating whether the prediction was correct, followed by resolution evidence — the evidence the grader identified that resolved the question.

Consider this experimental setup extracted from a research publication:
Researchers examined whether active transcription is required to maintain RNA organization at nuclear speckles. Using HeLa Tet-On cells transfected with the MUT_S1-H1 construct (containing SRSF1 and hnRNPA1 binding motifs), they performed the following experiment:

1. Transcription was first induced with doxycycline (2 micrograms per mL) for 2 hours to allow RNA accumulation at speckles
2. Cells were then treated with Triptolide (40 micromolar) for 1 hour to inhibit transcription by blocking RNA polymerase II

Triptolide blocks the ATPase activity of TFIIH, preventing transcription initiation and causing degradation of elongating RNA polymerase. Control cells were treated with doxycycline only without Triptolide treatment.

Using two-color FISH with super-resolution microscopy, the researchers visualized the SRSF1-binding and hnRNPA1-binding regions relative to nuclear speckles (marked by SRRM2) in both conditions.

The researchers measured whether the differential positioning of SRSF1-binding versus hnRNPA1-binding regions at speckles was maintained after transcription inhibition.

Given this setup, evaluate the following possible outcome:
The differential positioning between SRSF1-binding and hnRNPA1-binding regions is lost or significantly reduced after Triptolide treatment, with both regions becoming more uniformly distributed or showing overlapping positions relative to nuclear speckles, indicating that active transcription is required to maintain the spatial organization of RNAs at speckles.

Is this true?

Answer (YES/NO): NO